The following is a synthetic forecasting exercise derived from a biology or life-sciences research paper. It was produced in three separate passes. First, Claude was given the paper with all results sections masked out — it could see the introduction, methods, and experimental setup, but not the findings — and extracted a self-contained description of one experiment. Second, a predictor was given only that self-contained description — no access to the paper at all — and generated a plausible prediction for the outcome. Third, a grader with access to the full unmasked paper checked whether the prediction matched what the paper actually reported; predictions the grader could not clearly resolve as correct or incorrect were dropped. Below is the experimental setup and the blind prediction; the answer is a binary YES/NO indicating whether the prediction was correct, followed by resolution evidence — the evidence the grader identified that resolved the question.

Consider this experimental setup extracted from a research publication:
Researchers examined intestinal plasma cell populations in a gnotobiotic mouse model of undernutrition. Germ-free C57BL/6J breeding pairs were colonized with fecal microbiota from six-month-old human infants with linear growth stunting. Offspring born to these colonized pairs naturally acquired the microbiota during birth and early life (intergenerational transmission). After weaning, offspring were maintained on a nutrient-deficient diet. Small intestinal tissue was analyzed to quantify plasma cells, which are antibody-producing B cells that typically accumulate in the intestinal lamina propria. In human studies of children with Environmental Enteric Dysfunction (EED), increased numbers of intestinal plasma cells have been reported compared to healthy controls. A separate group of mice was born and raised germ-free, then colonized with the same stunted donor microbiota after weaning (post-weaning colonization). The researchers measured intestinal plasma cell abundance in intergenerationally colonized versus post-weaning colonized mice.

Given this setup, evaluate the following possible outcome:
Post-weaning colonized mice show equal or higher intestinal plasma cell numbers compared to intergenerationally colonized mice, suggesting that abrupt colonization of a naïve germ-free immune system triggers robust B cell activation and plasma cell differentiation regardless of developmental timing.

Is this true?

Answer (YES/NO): YES